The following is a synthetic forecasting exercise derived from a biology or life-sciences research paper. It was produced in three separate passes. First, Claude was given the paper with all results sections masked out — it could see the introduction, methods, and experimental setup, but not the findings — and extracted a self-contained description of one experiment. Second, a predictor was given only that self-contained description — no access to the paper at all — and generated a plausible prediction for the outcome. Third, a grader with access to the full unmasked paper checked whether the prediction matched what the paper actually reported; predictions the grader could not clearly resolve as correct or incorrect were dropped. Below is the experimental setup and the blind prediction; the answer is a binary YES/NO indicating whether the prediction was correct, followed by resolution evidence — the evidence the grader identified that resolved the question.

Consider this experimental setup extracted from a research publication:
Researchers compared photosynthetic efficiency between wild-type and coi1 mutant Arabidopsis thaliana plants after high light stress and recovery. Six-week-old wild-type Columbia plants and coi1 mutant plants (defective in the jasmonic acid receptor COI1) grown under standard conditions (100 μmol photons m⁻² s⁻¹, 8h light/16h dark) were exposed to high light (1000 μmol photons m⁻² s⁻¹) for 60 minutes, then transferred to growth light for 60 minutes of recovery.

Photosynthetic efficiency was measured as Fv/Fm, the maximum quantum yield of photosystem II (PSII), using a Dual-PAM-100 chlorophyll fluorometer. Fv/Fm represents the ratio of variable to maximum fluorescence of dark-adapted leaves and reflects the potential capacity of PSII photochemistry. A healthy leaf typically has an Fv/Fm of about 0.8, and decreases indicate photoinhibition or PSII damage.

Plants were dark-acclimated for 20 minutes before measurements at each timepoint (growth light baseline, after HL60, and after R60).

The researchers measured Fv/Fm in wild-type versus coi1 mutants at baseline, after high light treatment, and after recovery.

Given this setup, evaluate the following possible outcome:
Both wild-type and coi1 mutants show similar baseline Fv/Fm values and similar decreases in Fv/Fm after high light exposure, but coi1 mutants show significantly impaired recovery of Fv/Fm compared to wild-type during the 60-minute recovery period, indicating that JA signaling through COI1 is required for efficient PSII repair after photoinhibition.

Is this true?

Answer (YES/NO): NO